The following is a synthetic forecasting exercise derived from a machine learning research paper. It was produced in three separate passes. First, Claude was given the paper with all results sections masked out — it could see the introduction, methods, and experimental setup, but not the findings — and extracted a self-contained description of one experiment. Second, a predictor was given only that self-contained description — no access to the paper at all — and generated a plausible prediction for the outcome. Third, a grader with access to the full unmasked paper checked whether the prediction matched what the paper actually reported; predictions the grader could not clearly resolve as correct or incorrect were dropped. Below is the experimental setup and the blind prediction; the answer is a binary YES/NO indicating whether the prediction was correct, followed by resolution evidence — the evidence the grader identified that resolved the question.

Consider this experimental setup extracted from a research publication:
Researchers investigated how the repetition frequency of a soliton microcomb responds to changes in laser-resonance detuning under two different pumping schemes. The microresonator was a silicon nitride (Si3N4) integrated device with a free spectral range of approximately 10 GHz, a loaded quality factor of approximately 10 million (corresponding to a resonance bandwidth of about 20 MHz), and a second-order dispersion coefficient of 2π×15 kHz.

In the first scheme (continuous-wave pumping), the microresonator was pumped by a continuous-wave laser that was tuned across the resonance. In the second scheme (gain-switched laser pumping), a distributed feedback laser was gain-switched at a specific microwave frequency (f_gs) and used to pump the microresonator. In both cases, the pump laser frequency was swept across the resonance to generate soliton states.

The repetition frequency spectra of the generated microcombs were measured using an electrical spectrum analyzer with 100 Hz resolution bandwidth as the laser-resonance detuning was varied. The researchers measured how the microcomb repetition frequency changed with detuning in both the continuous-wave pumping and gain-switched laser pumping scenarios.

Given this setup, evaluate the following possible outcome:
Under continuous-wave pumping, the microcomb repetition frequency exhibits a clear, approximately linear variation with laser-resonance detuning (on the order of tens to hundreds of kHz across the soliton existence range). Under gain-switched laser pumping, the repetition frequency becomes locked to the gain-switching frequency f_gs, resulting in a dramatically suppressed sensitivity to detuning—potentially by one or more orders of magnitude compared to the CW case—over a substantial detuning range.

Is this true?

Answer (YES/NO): NO